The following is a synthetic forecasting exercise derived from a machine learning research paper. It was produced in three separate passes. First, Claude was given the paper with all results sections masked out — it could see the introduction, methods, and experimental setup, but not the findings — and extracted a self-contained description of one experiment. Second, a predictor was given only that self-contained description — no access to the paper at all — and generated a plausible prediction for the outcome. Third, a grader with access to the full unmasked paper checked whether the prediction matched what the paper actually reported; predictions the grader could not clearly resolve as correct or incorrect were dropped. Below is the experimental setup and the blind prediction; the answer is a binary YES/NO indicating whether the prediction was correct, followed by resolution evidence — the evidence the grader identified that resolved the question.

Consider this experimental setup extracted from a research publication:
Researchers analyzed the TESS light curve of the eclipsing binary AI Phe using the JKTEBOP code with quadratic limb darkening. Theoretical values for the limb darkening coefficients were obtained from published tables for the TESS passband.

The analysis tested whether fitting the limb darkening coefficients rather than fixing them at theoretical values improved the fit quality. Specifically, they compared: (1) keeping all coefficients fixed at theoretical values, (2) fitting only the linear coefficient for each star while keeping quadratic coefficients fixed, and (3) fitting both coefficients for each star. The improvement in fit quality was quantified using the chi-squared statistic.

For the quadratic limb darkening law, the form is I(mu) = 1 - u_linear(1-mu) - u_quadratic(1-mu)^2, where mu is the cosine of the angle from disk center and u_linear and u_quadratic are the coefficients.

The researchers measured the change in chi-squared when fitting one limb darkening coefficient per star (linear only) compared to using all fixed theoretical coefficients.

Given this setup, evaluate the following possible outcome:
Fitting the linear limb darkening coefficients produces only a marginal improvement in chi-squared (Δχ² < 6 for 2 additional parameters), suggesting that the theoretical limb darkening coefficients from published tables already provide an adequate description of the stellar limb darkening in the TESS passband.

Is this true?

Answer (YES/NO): NO